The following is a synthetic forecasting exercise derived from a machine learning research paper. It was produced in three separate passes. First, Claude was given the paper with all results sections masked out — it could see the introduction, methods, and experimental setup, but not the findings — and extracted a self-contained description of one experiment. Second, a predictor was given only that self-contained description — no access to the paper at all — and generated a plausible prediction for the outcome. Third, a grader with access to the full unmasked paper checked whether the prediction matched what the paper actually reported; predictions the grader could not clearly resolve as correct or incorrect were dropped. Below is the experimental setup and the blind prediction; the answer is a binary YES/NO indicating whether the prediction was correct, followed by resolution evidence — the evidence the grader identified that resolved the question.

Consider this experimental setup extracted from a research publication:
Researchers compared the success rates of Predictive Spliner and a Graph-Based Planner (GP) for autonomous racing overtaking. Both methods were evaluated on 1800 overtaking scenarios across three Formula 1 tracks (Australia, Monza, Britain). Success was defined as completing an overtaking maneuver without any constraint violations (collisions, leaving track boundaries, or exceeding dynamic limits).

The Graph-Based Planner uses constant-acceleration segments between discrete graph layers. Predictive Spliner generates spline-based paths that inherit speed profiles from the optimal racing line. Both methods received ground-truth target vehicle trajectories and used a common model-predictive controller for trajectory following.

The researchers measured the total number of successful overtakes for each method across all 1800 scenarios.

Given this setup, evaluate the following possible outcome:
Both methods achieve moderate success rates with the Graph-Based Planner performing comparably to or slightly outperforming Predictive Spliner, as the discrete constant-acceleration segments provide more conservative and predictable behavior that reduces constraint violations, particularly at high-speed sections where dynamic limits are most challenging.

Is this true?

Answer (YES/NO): NO